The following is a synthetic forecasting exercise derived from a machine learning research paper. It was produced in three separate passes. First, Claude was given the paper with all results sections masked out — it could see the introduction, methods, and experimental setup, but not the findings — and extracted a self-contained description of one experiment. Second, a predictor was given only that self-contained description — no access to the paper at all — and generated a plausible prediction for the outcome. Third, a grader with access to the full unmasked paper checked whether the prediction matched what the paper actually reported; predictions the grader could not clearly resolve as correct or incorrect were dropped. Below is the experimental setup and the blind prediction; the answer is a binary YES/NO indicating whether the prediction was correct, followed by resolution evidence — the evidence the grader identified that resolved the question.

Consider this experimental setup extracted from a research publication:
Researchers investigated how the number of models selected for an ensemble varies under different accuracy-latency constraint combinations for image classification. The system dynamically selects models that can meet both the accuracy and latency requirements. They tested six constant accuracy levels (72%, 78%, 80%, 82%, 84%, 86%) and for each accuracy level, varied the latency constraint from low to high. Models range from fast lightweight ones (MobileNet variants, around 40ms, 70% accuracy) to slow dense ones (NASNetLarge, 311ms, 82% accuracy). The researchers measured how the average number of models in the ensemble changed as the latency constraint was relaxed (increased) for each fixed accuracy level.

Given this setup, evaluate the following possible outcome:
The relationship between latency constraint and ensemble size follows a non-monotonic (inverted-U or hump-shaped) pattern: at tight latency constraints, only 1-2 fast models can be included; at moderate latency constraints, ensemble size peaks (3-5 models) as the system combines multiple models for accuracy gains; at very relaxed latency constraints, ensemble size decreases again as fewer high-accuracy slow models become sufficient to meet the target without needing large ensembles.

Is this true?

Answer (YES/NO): NO